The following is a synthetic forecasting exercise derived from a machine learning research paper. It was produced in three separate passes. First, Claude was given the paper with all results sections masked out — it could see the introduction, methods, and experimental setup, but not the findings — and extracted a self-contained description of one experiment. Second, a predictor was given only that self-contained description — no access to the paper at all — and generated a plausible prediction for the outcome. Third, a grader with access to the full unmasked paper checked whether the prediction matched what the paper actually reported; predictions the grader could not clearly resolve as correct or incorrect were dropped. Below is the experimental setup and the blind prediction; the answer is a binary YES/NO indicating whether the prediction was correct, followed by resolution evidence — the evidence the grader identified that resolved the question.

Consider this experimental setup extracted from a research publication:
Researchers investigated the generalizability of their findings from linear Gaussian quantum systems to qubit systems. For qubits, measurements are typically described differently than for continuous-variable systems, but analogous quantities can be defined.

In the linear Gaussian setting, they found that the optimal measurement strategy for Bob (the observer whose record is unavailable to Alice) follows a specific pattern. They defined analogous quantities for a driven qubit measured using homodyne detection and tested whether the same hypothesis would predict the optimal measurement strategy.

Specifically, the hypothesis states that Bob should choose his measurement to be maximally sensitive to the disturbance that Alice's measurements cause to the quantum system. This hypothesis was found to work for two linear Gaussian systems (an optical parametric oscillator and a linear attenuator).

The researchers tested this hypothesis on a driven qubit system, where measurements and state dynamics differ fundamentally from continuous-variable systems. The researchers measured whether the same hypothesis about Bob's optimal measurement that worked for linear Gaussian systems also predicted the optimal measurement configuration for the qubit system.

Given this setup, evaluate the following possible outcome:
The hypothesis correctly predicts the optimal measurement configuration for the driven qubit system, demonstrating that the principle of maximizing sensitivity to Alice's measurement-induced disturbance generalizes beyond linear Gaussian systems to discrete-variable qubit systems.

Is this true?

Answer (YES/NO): YES